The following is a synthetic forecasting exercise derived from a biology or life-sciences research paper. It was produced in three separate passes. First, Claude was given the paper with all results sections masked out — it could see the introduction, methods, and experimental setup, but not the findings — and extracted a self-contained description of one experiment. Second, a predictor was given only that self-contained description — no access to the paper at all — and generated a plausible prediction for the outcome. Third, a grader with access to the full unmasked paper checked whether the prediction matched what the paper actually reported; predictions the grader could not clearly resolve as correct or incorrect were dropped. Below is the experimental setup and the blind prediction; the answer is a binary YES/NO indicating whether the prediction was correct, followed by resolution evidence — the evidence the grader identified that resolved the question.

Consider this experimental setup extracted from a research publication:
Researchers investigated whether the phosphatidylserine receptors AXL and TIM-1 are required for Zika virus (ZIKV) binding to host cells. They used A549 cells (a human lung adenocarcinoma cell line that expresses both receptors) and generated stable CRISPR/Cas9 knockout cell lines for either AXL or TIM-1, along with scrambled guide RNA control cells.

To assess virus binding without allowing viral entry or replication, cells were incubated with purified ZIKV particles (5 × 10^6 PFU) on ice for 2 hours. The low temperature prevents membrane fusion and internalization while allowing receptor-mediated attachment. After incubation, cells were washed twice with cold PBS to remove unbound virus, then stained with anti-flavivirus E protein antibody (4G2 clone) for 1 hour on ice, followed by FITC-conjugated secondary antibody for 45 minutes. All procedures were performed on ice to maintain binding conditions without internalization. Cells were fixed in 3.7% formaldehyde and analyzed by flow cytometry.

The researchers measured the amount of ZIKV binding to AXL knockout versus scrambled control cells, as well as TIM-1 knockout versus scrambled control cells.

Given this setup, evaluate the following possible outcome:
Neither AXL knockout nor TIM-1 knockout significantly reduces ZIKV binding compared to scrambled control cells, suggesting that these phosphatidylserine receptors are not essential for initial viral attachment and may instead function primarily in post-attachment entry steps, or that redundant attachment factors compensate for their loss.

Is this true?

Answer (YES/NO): NO